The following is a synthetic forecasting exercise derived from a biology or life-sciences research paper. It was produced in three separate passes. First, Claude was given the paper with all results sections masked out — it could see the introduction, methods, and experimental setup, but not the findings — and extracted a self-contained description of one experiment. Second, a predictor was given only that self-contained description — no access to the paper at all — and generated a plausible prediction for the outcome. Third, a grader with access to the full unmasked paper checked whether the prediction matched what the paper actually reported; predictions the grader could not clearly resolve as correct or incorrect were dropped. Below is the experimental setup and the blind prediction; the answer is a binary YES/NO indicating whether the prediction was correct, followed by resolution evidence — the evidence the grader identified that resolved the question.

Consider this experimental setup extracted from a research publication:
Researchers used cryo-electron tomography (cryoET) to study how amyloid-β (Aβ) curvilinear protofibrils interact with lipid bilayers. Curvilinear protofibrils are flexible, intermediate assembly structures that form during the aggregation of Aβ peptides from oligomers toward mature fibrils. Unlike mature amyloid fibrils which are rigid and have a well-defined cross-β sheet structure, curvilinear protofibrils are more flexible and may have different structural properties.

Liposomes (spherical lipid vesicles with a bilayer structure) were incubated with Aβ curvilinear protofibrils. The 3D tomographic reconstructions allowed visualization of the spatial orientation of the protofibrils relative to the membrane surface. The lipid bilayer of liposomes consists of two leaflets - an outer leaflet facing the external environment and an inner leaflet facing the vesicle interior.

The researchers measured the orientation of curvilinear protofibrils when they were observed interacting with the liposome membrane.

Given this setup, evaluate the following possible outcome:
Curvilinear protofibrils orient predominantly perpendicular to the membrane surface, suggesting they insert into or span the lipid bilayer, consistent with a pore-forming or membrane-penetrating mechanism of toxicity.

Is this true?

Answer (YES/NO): YES